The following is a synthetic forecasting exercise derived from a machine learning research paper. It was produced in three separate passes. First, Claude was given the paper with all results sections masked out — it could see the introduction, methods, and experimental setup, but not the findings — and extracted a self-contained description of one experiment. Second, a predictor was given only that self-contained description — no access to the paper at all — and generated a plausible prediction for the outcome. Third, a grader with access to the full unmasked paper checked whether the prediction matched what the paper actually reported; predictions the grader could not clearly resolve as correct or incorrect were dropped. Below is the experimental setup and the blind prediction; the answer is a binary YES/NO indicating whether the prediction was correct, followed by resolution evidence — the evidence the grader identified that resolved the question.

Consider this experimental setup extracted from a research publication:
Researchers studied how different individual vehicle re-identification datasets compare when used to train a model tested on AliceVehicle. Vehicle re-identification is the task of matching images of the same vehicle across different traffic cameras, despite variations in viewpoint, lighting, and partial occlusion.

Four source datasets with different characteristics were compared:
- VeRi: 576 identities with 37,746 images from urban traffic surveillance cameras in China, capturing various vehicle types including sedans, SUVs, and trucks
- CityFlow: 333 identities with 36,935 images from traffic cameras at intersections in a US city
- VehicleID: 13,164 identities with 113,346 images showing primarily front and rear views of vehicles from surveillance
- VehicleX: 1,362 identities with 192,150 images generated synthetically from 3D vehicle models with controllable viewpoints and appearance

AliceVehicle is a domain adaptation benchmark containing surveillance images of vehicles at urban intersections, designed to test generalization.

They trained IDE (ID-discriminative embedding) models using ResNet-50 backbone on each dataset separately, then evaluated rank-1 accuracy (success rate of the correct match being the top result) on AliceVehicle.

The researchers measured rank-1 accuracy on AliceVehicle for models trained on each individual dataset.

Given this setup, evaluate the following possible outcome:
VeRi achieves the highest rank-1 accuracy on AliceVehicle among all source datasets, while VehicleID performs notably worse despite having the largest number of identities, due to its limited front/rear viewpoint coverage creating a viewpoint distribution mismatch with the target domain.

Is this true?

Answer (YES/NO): YES